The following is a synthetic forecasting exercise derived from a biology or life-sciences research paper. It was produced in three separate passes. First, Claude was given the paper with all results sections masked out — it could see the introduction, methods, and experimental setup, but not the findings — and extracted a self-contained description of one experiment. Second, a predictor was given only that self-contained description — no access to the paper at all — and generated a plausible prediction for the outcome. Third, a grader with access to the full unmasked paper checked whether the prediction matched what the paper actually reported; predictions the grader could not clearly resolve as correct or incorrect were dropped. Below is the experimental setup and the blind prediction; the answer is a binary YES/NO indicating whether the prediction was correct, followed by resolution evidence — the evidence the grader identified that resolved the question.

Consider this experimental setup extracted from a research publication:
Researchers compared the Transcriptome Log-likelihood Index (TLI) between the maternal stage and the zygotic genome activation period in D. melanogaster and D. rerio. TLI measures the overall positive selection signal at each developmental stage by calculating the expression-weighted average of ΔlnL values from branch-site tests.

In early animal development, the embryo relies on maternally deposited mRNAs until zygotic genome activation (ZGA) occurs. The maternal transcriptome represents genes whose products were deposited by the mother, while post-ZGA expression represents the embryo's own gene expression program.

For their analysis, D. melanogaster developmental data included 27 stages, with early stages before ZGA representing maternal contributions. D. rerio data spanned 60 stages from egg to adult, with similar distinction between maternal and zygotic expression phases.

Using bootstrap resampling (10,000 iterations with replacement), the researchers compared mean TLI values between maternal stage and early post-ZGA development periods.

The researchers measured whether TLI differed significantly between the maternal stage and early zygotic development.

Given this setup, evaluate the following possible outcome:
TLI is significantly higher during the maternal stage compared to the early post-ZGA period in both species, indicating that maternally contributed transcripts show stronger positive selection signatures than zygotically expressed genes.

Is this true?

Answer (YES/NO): NO